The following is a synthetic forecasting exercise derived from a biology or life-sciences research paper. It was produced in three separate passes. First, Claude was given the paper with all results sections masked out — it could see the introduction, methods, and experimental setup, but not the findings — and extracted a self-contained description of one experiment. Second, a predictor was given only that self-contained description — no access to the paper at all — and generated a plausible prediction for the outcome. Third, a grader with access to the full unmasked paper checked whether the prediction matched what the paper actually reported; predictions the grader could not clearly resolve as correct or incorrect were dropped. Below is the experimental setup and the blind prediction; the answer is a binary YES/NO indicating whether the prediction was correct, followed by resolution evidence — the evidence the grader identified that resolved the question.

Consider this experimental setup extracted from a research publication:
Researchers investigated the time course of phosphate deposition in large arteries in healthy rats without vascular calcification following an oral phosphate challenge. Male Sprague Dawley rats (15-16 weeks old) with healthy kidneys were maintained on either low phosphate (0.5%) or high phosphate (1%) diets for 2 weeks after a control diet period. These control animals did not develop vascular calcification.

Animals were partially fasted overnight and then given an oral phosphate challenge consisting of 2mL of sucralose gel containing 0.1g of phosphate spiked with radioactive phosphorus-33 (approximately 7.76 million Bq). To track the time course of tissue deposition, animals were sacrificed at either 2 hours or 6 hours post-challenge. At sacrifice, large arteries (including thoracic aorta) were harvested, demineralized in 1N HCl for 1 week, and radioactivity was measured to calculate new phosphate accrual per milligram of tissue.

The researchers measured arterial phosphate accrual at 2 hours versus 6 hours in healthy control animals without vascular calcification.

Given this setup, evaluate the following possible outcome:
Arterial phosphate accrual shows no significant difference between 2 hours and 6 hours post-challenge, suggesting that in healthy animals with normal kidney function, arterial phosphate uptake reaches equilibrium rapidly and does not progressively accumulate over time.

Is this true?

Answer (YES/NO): YES